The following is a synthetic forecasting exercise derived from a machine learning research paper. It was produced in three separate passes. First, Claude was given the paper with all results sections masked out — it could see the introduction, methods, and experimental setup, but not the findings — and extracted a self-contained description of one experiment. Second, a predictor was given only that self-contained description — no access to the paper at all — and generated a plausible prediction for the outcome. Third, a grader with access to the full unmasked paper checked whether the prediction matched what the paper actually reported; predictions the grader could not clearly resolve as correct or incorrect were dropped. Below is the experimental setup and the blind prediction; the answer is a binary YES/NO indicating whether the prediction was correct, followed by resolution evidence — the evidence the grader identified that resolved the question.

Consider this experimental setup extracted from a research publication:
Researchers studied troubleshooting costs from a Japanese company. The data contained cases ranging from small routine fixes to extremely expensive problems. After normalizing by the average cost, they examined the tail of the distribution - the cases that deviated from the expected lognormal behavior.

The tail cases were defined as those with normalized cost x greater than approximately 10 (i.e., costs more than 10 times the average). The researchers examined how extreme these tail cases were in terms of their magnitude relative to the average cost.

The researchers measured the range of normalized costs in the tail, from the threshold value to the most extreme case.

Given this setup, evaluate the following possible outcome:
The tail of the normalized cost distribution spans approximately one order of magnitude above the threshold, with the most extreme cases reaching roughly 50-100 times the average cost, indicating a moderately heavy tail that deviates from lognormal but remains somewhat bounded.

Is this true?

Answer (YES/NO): YES